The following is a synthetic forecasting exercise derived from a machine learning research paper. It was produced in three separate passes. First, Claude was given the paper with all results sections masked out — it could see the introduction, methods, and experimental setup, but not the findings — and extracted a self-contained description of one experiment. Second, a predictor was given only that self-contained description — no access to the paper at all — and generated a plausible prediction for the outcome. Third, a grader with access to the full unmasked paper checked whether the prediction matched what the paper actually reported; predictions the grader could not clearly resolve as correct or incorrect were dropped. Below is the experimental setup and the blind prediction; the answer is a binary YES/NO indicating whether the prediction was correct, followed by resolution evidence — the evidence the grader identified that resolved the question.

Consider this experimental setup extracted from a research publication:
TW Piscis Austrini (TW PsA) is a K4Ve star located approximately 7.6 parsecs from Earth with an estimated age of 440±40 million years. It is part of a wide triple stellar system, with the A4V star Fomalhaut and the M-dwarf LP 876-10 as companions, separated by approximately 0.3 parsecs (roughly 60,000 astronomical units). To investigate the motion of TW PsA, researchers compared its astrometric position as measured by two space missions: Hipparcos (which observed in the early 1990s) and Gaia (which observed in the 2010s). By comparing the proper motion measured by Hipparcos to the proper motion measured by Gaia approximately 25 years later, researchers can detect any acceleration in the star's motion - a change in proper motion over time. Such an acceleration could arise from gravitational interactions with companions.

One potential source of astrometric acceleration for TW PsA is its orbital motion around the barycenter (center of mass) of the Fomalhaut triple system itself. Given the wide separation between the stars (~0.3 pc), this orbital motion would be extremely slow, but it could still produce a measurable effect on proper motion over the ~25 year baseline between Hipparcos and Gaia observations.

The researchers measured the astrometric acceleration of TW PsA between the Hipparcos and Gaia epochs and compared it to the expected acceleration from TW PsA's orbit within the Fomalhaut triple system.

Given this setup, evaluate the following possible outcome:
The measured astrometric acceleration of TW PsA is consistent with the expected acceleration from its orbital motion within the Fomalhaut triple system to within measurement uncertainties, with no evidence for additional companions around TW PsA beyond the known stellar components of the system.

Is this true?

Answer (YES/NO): NO